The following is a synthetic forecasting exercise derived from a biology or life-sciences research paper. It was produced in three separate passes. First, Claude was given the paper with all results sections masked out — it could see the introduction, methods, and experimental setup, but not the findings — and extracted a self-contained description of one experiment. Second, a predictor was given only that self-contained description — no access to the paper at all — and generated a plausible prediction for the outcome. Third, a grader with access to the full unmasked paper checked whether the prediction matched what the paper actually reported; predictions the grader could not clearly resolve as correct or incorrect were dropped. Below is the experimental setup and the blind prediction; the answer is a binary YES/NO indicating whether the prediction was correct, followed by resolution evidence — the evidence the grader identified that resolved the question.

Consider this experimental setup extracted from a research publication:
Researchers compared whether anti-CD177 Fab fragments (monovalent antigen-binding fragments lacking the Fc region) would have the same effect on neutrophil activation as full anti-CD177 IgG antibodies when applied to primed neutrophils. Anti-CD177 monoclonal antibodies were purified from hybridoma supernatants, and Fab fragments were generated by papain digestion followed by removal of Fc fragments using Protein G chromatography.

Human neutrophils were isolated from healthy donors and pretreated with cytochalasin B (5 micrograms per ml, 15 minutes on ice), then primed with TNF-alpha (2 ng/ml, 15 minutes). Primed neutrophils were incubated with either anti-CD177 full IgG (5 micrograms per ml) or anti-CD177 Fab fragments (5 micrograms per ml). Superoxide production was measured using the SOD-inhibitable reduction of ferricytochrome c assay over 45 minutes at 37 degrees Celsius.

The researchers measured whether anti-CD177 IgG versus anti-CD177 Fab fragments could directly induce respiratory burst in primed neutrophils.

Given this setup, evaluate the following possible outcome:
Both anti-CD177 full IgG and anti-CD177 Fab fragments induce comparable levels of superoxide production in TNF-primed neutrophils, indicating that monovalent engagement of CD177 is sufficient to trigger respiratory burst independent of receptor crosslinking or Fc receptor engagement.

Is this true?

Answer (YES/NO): NO